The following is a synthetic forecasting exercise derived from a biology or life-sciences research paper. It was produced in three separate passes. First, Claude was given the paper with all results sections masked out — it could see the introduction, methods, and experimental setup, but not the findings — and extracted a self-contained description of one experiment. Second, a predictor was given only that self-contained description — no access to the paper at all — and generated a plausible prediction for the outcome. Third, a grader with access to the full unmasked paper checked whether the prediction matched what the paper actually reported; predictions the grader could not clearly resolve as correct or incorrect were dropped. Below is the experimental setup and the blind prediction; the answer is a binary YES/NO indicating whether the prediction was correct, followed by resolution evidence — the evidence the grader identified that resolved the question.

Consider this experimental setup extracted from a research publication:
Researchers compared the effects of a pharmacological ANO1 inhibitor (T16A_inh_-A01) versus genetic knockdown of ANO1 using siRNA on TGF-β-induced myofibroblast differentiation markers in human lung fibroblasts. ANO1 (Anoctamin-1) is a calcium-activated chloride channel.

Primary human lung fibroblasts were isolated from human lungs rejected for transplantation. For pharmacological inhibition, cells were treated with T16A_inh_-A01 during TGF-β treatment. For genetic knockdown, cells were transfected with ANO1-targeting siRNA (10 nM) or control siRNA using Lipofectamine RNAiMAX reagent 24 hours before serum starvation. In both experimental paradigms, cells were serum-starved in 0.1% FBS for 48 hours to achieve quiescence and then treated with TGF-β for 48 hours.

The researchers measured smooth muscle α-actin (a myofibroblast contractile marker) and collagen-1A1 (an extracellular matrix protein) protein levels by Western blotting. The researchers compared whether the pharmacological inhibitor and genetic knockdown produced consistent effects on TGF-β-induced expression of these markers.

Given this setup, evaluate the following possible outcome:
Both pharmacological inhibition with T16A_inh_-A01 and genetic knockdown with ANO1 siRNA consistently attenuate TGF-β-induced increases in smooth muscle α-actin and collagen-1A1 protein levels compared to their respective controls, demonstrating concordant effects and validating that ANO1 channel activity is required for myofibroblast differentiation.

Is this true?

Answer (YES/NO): YES